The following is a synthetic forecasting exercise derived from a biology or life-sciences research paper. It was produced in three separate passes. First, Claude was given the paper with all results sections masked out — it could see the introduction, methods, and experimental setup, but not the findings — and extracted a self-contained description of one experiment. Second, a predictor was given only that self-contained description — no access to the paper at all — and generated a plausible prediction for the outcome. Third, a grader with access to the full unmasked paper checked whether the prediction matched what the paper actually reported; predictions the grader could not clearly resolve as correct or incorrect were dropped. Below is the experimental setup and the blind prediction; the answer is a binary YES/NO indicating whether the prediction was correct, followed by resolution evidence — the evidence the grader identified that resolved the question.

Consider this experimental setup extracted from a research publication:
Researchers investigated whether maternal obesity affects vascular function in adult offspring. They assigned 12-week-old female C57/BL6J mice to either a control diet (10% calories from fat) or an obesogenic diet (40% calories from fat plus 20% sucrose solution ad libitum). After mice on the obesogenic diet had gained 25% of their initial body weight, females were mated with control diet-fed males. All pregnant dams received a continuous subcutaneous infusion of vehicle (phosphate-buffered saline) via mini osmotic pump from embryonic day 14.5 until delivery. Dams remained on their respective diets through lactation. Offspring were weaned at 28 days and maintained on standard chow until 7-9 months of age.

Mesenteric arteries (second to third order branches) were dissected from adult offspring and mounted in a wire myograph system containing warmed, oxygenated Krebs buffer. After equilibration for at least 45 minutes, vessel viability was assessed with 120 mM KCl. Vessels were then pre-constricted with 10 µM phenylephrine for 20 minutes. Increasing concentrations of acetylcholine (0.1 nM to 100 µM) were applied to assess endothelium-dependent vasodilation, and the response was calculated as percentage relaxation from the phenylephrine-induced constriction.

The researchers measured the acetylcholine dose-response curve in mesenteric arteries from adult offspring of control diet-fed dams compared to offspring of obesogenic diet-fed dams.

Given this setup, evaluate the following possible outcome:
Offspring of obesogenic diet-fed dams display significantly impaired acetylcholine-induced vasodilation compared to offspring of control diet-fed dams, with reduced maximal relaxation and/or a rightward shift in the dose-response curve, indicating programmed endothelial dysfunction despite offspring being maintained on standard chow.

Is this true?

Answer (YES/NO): YES